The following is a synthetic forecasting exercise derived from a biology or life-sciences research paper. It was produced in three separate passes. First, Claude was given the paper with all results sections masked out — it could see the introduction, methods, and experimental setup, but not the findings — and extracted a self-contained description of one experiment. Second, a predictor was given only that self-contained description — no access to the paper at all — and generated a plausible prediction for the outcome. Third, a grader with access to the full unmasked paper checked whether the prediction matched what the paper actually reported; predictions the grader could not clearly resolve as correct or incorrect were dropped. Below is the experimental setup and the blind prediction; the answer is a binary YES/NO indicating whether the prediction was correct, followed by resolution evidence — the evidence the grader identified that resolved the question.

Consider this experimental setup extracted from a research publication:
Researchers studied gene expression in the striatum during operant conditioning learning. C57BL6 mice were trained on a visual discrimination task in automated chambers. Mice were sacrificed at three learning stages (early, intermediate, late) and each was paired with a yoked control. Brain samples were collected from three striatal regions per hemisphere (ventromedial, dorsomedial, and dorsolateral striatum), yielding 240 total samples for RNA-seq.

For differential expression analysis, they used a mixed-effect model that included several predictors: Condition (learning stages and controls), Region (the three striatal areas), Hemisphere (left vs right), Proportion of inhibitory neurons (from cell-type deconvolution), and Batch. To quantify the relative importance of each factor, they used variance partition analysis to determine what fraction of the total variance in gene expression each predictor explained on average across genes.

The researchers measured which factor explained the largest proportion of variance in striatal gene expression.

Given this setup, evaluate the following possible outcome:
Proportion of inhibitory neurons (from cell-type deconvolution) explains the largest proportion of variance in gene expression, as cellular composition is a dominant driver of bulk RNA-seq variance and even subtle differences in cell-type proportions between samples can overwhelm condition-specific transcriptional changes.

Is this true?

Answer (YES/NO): NO